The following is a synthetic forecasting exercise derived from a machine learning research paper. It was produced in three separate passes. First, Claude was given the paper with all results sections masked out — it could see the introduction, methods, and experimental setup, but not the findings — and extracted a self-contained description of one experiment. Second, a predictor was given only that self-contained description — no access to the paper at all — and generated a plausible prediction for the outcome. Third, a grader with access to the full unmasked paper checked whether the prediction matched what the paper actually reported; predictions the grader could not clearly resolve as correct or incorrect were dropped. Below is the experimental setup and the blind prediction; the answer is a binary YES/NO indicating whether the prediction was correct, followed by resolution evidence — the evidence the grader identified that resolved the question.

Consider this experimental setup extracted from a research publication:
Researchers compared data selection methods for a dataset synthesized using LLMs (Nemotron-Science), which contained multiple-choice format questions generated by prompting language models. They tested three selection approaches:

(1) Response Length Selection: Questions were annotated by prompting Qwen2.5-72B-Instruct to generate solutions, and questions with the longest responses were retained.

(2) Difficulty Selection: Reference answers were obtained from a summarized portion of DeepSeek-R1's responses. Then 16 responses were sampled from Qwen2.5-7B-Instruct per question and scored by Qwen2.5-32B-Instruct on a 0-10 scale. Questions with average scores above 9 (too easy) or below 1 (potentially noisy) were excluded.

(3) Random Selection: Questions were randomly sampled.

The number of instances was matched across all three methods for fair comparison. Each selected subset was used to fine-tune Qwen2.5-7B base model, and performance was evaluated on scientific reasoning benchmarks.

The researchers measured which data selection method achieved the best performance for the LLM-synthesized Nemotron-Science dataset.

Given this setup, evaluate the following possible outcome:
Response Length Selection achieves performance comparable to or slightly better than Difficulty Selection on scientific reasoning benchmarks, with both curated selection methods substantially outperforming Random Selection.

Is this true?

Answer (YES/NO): NO